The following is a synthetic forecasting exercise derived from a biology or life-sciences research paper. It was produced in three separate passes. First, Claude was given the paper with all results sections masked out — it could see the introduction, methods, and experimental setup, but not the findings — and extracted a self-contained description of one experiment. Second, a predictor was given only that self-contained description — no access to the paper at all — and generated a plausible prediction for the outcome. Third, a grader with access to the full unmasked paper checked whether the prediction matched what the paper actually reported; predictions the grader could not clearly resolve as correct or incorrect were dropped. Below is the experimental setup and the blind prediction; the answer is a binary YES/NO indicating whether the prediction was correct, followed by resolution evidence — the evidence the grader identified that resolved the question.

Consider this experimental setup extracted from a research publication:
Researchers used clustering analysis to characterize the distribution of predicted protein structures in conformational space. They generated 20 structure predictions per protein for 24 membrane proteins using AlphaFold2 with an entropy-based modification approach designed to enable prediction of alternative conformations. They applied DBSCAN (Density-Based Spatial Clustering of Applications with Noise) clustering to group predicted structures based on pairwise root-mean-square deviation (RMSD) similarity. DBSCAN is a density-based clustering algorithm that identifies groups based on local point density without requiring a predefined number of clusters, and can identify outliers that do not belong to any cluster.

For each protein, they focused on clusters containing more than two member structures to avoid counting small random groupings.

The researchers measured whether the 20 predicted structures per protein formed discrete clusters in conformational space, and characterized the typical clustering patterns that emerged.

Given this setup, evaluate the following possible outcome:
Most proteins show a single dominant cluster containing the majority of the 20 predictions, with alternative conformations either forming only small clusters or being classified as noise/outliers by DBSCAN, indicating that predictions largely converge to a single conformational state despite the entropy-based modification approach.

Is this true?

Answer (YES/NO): NO